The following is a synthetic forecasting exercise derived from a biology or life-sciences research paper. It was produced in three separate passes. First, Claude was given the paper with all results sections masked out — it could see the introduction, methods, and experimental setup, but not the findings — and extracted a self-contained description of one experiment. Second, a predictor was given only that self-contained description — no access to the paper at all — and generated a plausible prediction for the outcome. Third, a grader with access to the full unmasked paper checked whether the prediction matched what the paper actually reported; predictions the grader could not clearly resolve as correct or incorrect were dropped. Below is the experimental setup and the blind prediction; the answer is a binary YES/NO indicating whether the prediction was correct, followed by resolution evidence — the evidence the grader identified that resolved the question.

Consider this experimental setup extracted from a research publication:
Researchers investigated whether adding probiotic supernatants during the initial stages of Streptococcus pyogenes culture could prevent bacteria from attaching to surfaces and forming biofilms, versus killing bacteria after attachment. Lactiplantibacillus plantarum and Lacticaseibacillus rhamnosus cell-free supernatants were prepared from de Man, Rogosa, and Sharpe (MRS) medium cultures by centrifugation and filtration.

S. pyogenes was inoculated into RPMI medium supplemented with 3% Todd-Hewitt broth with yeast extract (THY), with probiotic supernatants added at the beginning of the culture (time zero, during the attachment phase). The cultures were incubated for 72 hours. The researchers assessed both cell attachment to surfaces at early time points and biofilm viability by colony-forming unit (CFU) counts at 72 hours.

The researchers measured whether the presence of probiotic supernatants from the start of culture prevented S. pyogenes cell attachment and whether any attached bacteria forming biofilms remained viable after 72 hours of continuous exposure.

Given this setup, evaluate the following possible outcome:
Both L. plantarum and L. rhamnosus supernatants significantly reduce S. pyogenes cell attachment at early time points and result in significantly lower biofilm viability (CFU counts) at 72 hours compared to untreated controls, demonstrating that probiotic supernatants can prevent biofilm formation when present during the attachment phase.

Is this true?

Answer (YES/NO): NO